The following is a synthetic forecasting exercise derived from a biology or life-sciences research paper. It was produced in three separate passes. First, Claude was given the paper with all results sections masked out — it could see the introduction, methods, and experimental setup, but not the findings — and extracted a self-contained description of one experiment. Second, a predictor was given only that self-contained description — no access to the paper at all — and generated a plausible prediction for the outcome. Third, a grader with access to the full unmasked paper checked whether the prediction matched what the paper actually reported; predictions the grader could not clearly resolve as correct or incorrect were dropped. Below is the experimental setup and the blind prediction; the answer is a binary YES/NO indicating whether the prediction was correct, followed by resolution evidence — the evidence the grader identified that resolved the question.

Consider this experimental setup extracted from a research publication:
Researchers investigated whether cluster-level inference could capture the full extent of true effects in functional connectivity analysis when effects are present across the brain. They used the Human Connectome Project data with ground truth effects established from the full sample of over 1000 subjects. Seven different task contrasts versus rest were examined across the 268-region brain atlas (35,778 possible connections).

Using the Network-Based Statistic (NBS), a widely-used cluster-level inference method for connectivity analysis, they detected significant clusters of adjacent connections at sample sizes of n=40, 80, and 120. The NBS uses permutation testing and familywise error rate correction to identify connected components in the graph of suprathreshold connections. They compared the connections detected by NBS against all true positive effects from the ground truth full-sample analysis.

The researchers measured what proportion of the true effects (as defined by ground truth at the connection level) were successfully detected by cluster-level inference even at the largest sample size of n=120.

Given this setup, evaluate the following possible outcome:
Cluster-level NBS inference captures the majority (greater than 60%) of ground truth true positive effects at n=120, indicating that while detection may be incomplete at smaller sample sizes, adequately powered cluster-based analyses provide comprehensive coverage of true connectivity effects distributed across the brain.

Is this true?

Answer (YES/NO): NO